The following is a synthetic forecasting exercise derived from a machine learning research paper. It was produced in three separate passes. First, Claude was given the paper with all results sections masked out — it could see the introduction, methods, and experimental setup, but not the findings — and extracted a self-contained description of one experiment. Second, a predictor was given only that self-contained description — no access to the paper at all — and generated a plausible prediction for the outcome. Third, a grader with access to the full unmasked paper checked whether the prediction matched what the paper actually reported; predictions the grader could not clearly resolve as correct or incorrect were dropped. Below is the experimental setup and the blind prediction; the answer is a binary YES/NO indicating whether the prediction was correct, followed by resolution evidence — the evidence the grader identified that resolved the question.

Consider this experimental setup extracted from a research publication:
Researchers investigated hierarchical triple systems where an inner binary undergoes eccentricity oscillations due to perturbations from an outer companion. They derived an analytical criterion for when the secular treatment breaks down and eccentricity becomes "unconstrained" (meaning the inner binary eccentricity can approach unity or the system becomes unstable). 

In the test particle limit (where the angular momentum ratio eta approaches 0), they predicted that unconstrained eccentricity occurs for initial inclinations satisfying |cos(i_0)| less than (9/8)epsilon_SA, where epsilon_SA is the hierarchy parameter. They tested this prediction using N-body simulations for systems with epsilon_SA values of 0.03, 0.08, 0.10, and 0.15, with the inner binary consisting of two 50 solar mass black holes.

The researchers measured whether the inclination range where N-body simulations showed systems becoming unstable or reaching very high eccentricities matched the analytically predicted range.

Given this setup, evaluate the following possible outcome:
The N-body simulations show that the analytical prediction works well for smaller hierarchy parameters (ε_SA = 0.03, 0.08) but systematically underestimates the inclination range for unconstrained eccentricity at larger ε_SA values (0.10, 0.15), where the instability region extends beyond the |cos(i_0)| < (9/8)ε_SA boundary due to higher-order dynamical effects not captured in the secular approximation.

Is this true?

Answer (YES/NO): NO